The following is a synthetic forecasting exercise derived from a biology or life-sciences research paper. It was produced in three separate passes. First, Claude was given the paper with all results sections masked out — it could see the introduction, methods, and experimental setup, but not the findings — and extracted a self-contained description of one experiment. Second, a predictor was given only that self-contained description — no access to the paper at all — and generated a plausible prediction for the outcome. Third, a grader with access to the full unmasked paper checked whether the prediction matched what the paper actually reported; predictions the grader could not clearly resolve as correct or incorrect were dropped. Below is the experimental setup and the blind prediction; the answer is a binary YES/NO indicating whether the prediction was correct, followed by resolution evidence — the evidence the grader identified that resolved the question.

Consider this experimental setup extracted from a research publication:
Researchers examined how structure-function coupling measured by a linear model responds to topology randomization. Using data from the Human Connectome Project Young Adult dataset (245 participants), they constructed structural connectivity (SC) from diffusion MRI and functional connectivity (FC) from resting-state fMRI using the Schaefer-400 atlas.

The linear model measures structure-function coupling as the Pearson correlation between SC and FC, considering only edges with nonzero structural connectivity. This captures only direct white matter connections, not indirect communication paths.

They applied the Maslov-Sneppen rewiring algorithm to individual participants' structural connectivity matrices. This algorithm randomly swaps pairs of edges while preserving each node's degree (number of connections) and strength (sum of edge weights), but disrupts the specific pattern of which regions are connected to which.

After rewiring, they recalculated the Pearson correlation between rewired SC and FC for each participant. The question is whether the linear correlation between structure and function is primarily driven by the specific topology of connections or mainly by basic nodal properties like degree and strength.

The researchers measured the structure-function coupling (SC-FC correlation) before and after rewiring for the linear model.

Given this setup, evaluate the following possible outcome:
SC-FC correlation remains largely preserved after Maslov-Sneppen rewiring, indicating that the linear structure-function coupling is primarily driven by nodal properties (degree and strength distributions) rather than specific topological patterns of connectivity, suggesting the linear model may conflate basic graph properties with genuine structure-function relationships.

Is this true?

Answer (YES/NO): NO